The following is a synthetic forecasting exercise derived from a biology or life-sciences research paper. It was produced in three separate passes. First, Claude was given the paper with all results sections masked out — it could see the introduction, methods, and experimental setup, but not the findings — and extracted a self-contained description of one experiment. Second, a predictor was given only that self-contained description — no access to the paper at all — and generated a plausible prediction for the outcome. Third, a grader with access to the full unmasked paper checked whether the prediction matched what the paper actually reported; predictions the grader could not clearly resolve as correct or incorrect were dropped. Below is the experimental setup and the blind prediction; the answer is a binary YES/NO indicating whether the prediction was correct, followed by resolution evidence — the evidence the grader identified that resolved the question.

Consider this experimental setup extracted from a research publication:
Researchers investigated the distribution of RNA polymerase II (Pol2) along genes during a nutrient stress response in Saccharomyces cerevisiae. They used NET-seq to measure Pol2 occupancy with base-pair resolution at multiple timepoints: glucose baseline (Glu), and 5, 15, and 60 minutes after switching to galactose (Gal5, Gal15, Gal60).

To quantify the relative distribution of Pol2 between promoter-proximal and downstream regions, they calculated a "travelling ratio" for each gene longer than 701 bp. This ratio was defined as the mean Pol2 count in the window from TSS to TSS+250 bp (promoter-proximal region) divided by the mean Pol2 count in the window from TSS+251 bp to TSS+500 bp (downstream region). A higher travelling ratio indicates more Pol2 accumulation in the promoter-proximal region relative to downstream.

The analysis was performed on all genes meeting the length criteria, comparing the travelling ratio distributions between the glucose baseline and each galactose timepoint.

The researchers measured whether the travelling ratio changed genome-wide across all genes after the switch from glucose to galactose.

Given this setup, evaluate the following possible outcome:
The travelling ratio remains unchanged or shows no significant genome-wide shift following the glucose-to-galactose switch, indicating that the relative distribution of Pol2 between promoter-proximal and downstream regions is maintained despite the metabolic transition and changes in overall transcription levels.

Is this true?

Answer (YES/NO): NO